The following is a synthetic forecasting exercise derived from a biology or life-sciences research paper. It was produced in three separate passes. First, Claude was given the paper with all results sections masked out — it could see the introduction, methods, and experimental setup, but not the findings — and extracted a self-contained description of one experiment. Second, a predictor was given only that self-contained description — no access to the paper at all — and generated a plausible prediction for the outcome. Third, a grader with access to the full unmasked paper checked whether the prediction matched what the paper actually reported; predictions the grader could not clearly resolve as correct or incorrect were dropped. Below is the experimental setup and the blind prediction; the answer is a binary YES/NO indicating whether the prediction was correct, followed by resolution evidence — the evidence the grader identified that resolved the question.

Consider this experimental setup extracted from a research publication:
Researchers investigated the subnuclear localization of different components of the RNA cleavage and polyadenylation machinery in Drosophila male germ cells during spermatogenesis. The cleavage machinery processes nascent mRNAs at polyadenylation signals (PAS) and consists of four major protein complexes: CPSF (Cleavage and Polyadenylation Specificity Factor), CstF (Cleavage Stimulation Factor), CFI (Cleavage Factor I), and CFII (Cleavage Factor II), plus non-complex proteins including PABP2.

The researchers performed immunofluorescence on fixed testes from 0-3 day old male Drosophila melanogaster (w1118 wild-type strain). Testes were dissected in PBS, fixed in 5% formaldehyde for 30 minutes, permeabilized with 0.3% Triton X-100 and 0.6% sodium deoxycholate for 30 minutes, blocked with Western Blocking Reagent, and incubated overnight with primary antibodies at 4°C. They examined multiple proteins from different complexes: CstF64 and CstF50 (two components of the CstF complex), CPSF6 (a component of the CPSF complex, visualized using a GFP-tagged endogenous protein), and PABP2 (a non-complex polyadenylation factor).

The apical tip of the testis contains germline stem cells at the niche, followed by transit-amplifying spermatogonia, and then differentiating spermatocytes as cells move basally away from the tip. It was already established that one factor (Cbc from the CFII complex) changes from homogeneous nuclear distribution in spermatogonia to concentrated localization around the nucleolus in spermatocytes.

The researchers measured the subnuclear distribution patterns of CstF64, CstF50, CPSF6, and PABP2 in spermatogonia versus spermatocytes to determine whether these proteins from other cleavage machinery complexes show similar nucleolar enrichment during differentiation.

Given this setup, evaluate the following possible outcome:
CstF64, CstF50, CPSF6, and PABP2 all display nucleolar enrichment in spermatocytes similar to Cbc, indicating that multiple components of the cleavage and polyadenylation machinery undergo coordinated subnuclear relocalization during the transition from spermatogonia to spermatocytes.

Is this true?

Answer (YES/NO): NO